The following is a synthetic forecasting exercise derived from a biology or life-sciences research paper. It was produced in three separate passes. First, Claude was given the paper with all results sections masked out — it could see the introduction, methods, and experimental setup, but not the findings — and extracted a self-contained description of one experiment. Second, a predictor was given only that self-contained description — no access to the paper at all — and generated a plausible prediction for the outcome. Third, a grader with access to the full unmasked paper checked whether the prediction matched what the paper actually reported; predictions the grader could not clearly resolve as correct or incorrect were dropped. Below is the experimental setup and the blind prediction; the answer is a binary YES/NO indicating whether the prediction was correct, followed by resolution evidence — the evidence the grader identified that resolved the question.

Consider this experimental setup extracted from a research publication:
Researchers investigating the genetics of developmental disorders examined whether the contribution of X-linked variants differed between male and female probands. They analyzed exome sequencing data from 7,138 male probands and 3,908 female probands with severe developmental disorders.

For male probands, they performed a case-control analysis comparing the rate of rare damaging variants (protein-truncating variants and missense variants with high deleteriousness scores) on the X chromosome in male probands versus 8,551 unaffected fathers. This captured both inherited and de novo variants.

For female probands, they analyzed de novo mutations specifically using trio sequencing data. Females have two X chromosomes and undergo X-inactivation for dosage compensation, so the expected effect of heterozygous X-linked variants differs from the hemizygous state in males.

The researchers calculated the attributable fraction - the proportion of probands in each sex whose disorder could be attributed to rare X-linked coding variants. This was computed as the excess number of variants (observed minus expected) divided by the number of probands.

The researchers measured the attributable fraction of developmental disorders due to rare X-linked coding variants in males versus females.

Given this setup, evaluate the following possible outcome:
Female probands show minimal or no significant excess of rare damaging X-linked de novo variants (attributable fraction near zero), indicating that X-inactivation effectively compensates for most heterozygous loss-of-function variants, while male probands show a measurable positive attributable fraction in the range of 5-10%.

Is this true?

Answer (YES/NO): NO